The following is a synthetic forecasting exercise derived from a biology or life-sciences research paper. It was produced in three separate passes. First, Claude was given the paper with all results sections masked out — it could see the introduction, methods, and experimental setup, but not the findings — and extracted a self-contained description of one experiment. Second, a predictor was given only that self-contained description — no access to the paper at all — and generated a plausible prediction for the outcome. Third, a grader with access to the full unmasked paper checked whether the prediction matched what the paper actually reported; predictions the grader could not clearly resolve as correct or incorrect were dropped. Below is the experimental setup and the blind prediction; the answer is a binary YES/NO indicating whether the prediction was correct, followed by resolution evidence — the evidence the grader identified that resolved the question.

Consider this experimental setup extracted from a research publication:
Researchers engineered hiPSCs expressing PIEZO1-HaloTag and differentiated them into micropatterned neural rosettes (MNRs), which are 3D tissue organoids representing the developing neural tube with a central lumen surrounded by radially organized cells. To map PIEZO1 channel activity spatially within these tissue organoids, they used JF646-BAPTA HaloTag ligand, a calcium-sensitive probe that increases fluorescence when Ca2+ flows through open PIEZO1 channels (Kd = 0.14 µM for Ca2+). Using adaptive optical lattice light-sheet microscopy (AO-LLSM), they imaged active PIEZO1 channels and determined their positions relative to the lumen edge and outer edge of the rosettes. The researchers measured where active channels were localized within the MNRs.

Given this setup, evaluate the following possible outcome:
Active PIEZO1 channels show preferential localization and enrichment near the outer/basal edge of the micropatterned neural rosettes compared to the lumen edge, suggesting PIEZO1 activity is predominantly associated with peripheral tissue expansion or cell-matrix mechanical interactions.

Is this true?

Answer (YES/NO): NO